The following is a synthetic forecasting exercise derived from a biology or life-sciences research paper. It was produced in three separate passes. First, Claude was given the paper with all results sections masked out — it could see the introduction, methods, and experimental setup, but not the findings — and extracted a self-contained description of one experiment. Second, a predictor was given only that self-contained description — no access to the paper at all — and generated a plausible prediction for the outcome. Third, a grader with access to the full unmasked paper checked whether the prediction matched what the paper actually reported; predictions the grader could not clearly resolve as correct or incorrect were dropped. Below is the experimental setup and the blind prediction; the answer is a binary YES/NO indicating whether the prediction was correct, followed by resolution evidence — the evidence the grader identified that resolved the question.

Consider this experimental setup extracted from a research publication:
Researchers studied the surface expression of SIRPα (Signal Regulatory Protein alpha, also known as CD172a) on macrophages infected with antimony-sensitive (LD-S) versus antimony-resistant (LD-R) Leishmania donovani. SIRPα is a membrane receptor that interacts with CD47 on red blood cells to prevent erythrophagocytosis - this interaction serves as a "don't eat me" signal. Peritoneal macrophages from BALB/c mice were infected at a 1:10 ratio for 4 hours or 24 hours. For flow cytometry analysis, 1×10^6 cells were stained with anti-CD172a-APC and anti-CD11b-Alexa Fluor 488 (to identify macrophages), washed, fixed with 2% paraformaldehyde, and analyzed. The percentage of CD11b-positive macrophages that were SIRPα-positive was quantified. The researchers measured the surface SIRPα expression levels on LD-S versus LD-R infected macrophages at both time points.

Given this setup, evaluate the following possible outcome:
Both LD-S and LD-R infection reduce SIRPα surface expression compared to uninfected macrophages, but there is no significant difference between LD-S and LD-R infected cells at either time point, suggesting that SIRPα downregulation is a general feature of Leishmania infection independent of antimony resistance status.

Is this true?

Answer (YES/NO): NO